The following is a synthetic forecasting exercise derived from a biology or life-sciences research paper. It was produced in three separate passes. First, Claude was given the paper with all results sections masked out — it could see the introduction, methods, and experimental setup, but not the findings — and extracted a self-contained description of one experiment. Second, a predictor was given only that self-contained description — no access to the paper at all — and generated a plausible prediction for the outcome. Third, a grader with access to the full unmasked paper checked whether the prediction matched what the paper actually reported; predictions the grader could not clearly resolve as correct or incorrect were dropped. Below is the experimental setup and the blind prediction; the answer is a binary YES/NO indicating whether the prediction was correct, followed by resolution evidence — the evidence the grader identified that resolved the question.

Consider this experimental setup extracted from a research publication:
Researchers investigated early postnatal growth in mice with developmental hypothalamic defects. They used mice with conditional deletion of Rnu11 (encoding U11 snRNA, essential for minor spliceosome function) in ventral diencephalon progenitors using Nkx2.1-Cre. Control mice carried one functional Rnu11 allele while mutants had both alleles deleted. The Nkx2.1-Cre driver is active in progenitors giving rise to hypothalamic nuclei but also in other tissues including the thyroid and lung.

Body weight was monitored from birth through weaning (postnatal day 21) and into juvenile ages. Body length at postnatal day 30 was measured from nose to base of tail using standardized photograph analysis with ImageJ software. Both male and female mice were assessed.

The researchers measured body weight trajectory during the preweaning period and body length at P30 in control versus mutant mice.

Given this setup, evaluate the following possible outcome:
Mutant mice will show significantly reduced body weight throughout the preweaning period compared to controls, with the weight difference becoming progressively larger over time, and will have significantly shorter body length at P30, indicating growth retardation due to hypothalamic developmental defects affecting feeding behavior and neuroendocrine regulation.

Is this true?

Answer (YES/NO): NO